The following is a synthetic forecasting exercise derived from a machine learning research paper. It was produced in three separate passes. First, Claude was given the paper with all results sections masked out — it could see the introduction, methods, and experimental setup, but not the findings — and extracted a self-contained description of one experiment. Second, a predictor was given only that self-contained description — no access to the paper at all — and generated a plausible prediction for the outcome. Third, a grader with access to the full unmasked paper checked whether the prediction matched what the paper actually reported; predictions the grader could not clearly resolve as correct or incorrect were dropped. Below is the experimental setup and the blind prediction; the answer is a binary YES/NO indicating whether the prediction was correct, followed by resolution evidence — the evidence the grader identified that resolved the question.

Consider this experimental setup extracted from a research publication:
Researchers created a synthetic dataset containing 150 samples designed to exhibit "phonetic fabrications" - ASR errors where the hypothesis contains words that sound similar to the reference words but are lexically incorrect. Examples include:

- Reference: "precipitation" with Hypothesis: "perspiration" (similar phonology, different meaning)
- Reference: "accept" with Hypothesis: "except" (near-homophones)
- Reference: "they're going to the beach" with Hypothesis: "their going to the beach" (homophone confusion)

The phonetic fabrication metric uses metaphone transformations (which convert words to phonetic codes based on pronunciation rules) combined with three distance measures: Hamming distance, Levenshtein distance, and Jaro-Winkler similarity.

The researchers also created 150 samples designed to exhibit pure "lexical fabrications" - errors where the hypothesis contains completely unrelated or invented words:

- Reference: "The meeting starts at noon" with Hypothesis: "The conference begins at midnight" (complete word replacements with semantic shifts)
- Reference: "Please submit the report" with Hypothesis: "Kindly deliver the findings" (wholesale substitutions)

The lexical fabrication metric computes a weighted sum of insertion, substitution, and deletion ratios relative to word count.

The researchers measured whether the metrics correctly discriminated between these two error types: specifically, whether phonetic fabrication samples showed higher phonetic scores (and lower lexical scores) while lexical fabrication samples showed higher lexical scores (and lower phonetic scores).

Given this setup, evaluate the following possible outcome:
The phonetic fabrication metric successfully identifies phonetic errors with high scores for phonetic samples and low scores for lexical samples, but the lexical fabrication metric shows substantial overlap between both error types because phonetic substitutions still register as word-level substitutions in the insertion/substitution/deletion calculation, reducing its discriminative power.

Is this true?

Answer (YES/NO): NO